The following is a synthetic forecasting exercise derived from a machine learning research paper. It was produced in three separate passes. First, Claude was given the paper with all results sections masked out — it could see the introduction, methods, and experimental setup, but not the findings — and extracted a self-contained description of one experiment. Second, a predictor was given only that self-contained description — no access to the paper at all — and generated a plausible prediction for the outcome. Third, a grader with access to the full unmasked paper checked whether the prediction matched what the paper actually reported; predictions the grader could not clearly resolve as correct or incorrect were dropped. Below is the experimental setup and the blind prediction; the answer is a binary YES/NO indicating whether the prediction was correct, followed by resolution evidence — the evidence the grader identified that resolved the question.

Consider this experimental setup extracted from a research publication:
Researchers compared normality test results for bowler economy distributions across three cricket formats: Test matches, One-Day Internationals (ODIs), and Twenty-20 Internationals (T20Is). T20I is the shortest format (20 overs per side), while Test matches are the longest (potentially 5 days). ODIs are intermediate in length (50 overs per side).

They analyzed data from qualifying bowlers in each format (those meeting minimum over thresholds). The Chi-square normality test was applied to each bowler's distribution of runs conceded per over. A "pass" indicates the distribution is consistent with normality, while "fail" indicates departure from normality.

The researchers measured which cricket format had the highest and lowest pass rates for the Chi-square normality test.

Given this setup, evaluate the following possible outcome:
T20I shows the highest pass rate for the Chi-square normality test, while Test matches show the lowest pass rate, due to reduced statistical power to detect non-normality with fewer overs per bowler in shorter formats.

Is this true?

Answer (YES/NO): YES